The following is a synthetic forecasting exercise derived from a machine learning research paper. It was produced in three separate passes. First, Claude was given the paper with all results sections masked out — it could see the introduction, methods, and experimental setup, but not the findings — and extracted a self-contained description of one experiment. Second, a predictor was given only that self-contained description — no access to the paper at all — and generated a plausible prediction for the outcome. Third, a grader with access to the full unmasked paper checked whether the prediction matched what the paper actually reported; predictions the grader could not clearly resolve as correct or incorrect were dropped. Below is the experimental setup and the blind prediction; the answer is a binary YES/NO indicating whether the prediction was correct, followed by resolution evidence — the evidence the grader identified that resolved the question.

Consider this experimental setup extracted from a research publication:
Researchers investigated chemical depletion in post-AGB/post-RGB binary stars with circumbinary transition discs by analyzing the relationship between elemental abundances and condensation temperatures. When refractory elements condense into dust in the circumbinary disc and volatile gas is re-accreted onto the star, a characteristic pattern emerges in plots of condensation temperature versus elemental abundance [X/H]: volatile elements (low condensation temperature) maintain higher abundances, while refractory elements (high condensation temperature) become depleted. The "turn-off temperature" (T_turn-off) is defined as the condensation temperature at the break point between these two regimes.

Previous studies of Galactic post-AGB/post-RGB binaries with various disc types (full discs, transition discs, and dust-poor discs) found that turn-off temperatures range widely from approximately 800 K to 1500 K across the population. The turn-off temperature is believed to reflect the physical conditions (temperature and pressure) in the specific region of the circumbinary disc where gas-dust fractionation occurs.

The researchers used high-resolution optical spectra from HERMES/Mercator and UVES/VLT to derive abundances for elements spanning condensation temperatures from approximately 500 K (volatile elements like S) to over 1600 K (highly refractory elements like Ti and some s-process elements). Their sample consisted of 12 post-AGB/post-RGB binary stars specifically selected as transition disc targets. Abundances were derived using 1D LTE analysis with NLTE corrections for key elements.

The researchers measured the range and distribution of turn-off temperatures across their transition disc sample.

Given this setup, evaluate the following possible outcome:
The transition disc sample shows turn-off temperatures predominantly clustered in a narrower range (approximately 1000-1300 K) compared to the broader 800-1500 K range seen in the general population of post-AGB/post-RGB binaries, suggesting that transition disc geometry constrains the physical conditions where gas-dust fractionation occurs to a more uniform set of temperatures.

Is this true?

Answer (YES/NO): NO